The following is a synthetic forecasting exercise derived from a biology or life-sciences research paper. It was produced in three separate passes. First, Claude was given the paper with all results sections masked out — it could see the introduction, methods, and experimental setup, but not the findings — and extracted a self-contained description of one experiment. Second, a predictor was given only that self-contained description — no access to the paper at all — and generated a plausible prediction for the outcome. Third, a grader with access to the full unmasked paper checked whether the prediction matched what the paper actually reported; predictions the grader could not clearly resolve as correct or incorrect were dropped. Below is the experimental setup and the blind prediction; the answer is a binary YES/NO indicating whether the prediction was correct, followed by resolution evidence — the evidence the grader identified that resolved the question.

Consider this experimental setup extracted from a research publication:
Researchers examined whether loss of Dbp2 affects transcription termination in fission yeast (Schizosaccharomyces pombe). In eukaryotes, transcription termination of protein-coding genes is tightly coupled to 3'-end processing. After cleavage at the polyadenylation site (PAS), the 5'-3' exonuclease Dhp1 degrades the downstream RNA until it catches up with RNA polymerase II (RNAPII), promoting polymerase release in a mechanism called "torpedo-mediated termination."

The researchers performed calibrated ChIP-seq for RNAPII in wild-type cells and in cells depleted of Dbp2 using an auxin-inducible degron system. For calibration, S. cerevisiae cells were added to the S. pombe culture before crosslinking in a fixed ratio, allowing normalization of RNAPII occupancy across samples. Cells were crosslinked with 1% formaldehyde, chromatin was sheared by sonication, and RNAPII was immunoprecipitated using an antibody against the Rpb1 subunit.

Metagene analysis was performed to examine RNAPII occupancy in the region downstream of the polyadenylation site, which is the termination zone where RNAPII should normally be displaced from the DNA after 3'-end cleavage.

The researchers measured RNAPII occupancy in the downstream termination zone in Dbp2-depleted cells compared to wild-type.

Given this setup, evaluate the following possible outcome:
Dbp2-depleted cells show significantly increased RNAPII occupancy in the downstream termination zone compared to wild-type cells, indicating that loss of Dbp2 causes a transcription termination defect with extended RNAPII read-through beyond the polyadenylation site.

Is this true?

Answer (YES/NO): YES